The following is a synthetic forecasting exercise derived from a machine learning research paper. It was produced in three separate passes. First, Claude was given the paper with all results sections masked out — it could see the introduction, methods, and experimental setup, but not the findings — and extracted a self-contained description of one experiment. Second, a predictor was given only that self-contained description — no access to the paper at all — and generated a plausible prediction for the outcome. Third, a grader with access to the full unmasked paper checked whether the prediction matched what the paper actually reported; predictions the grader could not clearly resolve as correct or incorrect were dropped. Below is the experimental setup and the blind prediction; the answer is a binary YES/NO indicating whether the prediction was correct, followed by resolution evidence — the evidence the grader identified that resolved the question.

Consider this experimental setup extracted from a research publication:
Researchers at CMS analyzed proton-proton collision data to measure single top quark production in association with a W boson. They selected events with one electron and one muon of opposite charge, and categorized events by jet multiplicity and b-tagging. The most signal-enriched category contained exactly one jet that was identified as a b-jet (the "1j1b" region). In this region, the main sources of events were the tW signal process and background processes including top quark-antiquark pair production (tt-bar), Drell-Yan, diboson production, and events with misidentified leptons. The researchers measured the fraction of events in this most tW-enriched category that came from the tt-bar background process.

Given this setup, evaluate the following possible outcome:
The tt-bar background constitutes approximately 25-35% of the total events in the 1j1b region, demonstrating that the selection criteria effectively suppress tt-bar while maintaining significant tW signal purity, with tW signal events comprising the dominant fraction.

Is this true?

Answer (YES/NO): NO